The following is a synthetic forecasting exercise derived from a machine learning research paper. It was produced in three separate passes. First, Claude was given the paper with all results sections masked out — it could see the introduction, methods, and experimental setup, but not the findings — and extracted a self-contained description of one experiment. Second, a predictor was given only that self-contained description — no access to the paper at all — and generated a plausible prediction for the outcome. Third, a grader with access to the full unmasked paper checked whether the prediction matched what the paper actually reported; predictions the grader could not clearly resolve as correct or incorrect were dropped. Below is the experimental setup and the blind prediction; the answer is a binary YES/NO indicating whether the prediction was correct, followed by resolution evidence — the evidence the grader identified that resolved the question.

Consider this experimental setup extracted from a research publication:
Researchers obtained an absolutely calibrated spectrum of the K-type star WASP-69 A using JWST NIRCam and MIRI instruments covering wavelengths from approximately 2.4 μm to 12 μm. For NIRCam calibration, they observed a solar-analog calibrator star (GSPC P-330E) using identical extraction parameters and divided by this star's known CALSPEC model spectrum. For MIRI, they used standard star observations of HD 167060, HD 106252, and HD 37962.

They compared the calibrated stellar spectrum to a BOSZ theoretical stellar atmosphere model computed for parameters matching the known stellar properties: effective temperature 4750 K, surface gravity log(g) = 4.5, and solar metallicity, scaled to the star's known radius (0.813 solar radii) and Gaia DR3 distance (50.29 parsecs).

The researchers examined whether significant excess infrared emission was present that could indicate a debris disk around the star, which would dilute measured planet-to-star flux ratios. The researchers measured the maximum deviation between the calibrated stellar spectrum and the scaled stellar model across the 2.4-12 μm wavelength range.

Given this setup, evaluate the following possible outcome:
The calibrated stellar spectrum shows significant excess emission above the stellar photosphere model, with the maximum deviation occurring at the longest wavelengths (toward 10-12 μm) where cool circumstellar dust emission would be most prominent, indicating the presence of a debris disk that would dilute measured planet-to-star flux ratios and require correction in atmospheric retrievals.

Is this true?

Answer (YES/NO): NO